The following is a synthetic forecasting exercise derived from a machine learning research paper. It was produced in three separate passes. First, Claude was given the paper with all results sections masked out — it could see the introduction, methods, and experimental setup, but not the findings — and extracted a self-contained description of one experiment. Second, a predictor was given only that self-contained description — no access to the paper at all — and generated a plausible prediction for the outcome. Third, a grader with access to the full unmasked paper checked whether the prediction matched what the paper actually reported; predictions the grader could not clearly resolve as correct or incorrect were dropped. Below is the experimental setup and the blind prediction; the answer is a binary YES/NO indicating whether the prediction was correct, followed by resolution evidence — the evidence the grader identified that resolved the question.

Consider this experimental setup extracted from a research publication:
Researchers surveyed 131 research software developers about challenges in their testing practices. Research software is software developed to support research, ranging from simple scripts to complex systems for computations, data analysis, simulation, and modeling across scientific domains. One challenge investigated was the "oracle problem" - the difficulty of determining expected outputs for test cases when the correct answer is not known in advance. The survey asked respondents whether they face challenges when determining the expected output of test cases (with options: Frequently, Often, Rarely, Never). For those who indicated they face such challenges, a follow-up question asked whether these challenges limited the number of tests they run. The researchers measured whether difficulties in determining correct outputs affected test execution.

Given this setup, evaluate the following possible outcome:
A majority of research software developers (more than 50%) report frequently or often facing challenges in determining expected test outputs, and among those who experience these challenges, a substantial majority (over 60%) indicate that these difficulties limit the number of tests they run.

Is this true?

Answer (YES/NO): NO